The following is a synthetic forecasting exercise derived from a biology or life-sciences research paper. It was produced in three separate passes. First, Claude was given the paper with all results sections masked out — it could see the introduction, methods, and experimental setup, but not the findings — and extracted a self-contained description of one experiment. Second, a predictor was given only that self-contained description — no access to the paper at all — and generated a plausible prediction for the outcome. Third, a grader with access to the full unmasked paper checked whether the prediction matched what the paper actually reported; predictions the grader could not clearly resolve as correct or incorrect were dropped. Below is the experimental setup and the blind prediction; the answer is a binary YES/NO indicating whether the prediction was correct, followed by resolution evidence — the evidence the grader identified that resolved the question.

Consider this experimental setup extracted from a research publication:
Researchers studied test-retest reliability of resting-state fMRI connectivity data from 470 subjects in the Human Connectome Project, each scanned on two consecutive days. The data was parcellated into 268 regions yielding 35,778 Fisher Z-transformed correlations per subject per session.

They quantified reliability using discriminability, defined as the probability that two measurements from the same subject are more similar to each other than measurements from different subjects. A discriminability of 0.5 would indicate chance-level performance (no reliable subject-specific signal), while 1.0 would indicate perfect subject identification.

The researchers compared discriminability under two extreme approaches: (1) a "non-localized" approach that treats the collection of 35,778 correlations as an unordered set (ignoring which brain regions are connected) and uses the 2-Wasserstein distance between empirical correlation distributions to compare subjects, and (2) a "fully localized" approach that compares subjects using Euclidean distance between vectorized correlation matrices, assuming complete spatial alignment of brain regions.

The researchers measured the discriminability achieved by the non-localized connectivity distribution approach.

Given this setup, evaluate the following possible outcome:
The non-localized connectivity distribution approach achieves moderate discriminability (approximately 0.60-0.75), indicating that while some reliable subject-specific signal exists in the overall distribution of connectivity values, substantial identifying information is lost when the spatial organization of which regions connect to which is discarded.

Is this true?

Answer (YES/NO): YES